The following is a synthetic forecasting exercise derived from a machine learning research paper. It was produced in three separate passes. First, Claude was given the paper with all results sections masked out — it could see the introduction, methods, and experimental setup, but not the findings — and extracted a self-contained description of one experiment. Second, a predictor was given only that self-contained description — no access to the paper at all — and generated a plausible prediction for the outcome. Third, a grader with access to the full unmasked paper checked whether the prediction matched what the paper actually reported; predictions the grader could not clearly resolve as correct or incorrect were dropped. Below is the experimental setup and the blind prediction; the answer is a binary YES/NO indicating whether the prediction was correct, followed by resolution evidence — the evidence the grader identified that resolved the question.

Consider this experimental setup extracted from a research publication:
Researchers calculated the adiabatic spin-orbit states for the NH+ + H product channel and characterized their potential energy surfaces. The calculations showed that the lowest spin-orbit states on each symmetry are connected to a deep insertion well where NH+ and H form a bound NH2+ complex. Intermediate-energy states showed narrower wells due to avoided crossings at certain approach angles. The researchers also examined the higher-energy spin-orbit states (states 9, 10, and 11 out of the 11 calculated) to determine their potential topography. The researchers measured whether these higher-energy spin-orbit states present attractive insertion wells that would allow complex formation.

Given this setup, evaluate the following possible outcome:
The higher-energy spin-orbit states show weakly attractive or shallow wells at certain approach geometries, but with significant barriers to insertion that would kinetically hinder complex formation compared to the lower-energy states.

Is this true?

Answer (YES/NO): NO